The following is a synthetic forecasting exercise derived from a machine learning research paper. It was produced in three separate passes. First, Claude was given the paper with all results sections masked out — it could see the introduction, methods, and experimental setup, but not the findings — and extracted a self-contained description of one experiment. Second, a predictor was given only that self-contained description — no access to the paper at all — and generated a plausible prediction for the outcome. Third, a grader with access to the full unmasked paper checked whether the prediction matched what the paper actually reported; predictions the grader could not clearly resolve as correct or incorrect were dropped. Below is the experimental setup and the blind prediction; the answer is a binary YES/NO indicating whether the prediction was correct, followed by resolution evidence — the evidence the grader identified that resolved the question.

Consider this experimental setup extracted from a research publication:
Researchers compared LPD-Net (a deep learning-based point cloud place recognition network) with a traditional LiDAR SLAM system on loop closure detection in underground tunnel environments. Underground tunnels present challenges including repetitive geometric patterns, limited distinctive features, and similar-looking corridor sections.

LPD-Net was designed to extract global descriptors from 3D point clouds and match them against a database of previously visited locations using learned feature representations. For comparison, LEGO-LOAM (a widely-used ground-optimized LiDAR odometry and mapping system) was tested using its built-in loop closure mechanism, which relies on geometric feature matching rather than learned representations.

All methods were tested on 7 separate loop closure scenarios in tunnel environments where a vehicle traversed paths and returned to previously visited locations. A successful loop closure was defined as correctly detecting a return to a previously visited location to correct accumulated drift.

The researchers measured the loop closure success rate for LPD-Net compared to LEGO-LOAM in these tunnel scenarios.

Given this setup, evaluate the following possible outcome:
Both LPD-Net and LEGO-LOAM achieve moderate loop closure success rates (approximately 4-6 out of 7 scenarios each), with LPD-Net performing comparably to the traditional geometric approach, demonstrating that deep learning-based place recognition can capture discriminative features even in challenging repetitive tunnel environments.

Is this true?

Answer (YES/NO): NO